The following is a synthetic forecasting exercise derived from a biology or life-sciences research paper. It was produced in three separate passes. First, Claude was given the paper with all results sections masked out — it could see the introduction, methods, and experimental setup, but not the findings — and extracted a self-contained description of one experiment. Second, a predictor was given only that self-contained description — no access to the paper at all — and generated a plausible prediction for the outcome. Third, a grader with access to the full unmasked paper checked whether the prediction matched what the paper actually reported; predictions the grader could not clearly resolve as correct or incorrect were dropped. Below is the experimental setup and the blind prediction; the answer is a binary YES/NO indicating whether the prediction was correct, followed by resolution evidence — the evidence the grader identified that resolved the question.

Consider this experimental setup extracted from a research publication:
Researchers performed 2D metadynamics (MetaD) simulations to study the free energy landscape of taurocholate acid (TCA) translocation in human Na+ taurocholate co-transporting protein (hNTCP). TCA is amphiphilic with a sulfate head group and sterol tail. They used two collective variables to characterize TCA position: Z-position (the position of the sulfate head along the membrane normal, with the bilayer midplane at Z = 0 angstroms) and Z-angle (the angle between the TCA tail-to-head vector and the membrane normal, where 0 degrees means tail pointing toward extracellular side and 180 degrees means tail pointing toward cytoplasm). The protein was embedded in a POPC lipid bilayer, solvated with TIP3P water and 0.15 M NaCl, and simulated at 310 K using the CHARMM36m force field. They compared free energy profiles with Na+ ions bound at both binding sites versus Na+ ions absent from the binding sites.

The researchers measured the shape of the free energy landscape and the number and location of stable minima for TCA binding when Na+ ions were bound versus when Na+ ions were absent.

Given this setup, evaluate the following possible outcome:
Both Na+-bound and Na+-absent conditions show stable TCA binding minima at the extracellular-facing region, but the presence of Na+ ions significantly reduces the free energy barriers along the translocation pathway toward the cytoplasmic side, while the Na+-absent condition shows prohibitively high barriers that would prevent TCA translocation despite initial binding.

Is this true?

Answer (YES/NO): NO